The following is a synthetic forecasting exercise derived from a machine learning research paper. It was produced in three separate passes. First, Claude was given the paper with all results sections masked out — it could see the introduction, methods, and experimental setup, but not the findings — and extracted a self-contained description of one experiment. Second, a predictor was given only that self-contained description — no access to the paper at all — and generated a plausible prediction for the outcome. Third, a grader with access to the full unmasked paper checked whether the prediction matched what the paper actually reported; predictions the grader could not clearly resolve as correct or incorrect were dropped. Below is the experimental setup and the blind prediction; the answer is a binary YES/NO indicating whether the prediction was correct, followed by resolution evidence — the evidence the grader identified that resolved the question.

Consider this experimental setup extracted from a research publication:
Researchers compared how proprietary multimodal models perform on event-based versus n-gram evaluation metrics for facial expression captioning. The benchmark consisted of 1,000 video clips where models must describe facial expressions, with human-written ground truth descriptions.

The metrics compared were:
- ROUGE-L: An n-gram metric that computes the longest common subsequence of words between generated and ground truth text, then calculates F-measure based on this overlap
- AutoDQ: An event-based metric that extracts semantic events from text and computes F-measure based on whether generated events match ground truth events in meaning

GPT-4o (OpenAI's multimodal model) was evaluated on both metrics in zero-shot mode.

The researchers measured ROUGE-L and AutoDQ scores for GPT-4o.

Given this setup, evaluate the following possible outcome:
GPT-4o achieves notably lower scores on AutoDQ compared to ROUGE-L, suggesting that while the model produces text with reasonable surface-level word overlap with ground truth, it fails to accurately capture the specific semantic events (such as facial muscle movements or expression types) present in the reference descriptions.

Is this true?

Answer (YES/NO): NO